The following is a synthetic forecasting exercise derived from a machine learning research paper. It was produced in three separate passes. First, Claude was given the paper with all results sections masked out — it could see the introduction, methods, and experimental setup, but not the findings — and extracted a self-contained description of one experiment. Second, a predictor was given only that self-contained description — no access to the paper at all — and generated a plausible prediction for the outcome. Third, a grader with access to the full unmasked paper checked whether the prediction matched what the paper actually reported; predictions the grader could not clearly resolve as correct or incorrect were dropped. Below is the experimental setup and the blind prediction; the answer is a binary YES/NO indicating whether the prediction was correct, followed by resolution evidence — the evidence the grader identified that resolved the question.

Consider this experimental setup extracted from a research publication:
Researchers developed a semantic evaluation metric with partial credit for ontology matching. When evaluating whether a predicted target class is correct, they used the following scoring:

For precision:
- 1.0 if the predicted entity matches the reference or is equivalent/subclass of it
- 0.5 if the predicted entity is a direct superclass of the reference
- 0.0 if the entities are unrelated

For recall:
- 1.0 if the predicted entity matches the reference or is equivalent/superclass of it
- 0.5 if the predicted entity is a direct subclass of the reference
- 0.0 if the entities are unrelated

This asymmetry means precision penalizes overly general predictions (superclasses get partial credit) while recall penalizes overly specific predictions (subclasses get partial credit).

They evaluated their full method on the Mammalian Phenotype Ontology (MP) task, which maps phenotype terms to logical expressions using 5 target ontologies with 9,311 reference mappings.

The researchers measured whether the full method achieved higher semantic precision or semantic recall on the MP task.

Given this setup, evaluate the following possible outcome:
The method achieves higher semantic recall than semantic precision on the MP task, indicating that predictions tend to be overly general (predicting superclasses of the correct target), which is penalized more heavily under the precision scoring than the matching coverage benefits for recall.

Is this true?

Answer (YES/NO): NO